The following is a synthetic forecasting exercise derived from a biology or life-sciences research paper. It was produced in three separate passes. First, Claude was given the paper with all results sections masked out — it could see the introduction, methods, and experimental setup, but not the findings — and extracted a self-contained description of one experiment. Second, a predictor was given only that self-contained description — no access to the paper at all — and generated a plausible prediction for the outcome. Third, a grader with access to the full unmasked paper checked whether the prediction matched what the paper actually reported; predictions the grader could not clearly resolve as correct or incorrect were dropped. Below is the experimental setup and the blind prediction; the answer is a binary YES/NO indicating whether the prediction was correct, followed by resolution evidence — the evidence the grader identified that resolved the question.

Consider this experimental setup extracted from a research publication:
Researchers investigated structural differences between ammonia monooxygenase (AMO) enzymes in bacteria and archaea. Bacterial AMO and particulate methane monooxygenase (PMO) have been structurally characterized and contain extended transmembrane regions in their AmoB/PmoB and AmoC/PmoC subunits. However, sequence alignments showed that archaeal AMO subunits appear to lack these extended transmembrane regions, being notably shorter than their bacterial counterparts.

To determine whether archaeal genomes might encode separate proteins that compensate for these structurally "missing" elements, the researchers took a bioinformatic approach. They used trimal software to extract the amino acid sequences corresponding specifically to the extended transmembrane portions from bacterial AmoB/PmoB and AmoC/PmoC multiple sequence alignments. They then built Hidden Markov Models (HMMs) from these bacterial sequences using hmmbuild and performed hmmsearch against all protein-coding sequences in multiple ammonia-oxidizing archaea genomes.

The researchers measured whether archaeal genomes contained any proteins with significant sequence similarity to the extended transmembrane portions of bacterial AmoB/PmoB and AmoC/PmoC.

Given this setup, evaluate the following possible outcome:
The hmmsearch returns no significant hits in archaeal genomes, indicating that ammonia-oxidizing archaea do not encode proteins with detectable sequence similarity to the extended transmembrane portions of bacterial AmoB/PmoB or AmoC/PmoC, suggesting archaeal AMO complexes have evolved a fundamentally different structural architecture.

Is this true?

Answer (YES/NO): YES